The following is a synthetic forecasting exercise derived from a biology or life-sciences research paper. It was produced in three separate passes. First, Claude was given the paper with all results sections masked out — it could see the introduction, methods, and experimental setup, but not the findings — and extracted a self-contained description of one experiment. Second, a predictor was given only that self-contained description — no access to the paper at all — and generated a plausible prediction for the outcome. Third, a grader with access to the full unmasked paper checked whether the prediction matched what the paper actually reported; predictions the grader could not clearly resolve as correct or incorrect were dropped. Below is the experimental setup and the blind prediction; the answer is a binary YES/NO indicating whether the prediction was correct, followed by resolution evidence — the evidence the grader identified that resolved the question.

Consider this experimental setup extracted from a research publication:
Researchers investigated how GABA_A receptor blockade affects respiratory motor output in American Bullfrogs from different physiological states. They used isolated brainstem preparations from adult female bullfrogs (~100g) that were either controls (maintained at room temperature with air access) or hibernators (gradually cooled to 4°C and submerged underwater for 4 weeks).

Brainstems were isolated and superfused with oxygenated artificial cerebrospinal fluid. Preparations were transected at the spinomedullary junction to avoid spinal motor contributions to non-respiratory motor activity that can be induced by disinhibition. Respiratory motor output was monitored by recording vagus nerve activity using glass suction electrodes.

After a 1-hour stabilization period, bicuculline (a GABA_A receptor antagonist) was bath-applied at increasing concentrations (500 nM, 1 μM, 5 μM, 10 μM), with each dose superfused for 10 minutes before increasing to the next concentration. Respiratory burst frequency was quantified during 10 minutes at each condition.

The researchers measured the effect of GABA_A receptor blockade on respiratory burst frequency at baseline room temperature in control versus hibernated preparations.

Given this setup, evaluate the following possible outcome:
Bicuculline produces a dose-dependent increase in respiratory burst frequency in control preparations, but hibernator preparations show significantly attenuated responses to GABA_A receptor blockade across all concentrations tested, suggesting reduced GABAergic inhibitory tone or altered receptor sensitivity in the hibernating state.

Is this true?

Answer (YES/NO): NO